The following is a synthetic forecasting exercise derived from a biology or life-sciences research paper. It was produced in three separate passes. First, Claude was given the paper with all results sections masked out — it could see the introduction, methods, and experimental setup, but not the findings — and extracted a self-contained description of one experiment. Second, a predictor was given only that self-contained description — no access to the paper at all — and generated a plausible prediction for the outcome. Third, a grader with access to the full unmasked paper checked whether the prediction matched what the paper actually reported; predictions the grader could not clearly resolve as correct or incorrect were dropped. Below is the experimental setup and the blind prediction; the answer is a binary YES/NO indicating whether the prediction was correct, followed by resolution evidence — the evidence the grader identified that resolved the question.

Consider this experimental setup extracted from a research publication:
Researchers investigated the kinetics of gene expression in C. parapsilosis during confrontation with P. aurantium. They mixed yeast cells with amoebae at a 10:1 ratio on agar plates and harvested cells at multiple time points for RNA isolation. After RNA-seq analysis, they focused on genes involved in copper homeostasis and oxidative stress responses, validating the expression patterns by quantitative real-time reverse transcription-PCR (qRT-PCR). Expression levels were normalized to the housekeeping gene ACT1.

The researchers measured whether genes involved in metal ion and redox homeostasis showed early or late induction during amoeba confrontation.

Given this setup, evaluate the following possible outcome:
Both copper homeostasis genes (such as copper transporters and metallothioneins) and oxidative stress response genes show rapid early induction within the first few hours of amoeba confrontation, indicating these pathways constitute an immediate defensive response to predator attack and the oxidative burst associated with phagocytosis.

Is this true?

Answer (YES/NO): YES